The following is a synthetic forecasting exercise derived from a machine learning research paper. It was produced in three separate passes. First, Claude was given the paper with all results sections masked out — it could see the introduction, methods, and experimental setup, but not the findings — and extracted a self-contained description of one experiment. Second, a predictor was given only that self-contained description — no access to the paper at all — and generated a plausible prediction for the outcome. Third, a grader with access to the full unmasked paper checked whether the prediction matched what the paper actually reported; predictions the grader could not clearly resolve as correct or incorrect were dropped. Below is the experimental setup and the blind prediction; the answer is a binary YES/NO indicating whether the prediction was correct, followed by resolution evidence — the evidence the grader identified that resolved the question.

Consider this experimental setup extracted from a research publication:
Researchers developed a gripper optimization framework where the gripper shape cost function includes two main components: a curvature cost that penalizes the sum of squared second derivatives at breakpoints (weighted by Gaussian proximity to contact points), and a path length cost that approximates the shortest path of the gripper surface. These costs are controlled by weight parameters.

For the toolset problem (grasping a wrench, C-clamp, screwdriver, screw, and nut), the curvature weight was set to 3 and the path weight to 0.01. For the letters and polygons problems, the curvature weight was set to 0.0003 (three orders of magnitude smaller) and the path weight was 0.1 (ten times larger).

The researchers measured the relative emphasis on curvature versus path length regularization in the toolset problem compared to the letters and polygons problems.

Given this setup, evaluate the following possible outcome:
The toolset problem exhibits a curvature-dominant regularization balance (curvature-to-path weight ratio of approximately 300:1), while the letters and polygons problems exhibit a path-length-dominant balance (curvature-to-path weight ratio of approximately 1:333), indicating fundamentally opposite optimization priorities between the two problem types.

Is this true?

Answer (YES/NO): YES